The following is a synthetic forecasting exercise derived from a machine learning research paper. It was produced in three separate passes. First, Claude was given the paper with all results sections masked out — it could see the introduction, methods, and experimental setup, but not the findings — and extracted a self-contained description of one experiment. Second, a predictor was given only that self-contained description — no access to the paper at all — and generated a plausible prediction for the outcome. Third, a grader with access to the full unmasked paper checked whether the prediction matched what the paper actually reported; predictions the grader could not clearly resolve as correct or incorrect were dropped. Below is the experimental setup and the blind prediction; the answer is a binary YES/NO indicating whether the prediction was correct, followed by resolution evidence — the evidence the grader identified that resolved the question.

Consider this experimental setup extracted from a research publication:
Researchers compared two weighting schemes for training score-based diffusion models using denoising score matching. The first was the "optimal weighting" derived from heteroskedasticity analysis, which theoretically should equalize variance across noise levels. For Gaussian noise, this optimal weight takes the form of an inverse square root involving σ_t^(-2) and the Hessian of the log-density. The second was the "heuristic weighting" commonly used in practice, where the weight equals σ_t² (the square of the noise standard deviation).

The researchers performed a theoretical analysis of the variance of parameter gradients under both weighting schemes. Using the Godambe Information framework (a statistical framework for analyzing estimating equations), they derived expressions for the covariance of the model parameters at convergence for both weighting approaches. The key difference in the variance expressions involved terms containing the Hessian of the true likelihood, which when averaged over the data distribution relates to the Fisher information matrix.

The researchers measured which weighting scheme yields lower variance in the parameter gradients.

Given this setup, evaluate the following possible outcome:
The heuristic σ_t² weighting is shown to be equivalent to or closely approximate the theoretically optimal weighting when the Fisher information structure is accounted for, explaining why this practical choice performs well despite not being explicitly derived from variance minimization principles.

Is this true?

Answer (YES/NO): NO